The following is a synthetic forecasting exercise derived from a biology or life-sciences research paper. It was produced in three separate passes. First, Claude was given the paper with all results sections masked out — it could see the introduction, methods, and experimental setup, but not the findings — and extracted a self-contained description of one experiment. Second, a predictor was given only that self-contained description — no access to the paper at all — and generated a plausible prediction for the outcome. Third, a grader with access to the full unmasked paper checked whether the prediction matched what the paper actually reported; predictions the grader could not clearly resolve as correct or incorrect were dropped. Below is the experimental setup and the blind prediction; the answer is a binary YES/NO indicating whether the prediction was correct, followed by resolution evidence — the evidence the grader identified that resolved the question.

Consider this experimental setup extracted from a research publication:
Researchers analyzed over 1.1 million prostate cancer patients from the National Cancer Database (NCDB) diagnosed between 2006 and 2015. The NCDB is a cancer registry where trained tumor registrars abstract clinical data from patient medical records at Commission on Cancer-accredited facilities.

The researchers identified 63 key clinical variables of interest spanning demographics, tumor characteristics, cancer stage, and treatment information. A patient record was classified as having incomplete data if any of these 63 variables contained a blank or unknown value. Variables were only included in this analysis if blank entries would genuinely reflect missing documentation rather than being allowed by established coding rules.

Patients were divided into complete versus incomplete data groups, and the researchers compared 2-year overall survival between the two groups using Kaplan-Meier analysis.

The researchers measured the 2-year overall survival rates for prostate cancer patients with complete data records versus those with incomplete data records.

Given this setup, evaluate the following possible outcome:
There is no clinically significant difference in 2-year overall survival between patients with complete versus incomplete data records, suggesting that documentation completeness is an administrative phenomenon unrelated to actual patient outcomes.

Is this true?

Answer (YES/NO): NO